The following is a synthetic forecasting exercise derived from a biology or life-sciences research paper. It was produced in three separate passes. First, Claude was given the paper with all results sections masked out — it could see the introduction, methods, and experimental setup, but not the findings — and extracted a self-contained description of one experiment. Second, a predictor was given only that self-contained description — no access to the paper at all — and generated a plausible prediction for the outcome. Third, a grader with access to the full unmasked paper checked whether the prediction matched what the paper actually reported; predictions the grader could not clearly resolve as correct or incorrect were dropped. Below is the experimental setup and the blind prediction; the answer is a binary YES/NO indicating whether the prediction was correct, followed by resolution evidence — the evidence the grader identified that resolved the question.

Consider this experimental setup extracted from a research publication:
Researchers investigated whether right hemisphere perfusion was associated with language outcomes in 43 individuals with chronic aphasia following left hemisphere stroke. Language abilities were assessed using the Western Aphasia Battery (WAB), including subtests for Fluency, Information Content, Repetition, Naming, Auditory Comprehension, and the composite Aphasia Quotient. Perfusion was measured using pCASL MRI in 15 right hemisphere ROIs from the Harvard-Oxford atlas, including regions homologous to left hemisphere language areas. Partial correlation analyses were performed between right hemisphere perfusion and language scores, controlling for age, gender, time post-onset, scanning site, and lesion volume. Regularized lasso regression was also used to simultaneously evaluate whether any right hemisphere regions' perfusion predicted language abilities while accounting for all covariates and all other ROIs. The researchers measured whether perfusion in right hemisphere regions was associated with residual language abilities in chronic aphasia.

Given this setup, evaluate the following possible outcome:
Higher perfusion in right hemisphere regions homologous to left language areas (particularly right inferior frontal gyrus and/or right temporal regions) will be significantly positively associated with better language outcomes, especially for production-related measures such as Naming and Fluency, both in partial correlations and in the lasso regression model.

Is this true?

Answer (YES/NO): NO